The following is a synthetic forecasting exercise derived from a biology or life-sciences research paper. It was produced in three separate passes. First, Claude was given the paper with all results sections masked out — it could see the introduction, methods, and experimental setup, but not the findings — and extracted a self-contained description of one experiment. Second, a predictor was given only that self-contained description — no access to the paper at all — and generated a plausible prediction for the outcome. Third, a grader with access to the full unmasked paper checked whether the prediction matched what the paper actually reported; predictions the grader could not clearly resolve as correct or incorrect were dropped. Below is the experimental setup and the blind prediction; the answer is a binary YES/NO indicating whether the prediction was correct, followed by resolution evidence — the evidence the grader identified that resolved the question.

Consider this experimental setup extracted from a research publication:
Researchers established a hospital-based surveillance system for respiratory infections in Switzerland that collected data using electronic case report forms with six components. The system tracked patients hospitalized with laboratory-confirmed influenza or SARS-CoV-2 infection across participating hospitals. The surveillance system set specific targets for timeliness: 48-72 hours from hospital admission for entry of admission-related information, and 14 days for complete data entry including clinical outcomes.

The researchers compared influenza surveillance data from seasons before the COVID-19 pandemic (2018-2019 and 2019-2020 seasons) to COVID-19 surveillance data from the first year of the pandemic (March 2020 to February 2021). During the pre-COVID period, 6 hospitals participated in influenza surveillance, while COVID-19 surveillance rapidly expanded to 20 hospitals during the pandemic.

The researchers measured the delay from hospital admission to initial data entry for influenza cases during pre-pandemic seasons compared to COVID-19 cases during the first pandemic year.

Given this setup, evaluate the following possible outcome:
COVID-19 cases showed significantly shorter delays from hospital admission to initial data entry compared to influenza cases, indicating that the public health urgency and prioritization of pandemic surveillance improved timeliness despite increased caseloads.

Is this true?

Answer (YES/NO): NO